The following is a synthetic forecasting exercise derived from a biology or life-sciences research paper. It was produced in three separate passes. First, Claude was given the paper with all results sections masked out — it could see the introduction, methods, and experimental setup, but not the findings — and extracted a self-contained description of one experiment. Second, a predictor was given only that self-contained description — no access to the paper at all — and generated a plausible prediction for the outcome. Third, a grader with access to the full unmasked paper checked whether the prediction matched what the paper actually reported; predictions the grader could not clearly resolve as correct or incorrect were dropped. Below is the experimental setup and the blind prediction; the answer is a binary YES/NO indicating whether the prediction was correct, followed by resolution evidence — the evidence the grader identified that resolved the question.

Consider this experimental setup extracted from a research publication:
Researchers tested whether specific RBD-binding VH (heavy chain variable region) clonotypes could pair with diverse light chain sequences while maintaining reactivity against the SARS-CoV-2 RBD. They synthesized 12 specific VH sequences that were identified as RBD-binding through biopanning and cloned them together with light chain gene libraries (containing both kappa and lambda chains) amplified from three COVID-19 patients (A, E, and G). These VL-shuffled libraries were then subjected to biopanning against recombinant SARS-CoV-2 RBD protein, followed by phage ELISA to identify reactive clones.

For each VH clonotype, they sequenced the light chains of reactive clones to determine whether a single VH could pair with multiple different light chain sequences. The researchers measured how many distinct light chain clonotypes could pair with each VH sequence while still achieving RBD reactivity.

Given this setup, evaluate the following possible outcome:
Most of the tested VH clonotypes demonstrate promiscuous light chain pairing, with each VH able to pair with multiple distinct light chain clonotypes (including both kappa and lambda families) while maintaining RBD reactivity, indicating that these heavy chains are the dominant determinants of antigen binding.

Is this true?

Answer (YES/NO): YES